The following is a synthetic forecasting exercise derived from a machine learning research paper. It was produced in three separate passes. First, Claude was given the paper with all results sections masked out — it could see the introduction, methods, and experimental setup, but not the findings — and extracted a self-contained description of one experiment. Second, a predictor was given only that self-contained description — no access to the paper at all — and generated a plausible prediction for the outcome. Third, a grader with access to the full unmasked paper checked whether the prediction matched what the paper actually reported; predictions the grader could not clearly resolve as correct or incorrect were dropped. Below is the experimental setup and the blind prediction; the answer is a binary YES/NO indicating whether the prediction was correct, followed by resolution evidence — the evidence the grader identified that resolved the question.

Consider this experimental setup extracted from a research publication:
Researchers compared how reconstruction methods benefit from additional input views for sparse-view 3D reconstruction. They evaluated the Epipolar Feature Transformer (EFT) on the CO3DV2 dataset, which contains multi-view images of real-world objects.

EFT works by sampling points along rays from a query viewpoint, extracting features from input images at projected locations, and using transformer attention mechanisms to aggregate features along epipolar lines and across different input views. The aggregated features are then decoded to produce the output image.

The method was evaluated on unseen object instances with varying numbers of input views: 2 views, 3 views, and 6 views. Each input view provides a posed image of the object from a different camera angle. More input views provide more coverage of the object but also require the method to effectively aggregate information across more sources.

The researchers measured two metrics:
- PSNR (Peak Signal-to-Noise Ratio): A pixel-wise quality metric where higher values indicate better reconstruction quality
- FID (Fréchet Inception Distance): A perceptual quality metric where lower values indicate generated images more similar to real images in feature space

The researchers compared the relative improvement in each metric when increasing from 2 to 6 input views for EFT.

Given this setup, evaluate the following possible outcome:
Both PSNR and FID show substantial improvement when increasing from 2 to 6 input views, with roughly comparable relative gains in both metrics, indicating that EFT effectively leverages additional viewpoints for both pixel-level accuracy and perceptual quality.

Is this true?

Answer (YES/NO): NO